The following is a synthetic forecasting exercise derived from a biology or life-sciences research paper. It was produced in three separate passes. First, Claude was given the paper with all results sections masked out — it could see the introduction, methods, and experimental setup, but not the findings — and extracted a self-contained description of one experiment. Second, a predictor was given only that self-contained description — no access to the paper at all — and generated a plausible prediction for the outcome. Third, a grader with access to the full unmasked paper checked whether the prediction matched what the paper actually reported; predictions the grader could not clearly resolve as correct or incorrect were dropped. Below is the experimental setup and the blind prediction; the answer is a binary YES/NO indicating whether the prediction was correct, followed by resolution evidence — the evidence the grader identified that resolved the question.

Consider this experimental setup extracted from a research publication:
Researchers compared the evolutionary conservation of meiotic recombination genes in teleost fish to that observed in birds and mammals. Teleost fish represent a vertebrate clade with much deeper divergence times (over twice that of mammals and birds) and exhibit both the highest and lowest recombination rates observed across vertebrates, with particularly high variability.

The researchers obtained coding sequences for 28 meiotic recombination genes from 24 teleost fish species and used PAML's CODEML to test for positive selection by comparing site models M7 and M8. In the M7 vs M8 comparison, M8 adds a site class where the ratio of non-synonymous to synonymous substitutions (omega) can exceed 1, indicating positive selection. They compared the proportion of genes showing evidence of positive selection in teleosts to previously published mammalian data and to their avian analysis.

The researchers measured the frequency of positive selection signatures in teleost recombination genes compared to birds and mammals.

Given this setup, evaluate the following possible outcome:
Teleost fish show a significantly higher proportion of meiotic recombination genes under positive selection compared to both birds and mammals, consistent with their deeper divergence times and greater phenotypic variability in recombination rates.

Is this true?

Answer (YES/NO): NO